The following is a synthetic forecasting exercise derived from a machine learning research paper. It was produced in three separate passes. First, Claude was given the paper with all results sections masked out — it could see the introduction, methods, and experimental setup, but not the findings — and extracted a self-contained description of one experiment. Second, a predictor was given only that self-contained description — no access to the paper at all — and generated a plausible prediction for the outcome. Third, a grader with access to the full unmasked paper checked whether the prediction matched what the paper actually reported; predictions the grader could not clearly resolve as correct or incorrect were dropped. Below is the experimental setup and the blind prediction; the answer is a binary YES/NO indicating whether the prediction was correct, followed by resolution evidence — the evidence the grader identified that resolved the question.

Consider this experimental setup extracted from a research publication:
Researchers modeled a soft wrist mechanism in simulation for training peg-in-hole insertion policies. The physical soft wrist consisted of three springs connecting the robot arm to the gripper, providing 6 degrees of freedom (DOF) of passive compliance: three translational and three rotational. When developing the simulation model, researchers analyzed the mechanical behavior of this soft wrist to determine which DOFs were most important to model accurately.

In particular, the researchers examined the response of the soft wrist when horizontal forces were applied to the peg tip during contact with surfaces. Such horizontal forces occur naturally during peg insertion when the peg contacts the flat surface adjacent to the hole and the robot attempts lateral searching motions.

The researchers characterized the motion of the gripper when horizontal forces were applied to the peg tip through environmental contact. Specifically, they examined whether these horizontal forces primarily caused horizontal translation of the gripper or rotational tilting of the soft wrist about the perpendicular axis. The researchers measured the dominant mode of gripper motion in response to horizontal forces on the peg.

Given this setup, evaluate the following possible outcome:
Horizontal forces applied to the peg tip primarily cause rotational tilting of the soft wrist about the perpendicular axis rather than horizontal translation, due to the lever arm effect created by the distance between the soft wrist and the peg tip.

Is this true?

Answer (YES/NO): YES